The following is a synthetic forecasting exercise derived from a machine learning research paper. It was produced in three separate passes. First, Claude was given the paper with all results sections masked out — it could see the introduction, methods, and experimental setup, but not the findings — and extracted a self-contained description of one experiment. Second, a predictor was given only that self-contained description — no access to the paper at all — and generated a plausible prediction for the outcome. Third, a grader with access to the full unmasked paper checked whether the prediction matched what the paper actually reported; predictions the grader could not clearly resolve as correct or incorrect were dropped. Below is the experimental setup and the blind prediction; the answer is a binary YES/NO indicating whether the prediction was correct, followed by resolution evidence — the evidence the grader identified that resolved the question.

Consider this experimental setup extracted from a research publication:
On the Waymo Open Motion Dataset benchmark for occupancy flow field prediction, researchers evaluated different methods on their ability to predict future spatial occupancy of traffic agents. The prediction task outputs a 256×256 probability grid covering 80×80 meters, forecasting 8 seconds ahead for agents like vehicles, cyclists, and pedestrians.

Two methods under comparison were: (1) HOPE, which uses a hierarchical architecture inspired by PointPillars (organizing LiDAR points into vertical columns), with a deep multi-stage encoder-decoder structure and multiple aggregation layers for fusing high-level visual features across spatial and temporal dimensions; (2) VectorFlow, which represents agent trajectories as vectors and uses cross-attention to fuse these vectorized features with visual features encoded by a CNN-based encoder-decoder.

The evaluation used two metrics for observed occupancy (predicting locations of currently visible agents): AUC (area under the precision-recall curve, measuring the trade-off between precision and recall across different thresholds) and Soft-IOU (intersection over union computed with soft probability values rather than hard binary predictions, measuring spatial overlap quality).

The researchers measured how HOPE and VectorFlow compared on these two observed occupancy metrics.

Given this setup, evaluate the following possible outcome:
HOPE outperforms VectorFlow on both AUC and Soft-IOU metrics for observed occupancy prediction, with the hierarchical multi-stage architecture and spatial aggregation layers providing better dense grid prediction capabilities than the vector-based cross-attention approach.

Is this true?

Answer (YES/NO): NO